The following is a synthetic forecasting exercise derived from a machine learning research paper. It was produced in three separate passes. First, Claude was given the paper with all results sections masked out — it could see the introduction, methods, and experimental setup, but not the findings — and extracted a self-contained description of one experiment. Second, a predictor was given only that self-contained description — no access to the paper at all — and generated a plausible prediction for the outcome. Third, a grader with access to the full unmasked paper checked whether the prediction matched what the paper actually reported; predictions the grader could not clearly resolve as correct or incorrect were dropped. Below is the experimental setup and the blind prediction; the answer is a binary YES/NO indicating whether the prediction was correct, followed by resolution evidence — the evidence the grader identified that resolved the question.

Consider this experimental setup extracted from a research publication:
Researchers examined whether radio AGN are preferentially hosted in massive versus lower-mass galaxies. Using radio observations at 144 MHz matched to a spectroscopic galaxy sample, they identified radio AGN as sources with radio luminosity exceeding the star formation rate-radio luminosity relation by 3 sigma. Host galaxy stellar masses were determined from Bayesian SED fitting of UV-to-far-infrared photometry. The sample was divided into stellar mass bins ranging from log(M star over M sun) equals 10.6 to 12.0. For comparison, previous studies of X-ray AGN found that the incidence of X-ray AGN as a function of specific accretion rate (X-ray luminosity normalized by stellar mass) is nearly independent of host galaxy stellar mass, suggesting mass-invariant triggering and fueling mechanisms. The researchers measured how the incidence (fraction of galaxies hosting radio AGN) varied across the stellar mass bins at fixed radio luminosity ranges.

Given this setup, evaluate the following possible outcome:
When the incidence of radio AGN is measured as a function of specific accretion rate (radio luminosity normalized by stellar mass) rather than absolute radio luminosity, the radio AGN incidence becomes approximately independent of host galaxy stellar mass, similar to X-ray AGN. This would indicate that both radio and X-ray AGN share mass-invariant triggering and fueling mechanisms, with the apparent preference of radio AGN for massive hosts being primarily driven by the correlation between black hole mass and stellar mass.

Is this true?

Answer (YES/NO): NO